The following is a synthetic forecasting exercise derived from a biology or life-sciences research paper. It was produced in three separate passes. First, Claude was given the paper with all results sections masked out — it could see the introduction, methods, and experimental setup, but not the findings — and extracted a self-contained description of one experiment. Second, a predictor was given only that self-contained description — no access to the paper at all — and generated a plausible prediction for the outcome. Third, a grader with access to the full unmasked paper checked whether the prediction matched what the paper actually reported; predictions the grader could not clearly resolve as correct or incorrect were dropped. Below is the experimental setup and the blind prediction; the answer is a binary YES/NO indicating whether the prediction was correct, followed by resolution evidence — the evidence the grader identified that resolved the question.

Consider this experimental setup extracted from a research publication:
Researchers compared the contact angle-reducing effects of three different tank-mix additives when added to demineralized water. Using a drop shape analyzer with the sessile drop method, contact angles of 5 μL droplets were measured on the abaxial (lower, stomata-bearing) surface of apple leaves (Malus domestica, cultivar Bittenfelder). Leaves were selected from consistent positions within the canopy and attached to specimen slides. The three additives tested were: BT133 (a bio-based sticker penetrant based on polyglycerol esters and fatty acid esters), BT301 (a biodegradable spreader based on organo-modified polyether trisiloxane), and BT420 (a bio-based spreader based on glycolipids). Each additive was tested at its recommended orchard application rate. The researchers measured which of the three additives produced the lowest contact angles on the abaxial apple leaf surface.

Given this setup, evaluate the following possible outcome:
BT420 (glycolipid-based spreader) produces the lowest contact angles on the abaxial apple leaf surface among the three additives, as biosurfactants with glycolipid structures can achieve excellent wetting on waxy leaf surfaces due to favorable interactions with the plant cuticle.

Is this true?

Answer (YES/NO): NO